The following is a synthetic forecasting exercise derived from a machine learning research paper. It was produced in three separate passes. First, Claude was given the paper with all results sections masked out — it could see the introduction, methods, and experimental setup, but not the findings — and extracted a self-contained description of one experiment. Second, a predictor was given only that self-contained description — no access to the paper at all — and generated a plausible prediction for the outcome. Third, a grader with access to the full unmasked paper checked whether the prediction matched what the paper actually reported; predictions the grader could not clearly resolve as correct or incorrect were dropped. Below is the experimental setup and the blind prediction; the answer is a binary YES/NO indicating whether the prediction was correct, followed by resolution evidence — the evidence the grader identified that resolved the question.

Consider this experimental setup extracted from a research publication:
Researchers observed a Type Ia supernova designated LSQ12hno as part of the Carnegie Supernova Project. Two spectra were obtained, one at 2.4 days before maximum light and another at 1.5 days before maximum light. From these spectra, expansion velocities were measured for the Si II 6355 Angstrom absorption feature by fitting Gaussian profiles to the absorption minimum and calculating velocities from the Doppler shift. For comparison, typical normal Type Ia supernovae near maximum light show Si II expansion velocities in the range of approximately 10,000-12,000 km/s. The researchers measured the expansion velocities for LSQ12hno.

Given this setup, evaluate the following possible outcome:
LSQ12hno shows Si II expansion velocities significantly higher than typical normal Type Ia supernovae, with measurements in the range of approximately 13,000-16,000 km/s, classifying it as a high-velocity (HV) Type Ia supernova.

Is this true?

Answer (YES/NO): NO